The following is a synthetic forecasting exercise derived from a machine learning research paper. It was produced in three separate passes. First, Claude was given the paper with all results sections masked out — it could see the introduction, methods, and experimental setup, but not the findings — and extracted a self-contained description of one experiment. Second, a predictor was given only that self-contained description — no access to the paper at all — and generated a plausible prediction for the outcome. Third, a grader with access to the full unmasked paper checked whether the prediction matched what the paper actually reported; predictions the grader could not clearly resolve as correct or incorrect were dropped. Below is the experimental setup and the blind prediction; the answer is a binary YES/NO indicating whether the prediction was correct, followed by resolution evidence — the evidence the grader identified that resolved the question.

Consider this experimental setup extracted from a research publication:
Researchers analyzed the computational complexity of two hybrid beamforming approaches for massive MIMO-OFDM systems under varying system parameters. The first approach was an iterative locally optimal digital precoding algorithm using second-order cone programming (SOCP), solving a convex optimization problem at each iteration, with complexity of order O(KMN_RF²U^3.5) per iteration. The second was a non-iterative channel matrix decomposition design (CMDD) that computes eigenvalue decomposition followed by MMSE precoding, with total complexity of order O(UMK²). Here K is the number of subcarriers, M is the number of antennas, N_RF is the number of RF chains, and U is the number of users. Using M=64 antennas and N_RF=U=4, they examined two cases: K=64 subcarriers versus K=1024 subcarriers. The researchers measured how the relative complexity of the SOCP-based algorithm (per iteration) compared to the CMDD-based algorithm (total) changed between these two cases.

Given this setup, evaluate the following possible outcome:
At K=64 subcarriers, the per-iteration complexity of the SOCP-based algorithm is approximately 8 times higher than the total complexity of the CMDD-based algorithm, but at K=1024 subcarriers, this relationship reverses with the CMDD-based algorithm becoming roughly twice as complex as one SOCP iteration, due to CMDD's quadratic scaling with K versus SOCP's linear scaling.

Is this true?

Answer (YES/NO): YES